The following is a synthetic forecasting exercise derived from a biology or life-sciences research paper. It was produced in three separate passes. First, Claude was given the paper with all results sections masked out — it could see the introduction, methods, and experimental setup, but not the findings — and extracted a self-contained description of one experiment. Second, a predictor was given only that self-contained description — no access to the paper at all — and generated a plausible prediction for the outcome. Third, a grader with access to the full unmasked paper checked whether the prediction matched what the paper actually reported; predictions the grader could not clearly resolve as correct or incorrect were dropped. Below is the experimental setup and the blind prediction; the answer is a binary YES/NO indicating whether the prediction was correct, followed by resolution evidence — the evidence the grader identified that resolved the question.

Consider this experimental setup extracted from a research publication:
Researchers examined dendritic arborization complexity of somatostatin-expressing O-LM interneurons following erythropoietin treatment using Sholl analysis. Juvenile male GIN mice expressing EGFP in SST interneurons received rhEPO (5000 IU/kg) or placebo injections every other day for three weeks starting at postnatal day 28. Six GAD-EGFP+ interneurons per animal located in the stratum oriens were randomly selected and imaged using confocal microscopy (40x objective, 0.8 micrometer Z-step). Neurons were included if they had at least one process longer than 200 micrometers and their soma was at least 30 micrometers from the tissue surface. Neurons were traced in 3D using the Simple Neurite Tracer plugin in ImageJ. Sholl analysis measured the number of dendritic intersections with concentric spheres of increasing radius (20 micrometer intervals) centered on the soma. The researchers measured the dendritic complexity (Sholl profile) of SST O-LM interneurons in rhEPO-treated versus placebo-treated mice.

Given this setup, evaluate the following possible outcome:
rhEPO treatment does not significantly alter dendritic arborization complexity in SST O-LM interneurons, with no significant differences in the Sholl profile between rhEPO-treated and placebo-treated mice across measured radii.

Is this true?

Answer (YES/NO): NO